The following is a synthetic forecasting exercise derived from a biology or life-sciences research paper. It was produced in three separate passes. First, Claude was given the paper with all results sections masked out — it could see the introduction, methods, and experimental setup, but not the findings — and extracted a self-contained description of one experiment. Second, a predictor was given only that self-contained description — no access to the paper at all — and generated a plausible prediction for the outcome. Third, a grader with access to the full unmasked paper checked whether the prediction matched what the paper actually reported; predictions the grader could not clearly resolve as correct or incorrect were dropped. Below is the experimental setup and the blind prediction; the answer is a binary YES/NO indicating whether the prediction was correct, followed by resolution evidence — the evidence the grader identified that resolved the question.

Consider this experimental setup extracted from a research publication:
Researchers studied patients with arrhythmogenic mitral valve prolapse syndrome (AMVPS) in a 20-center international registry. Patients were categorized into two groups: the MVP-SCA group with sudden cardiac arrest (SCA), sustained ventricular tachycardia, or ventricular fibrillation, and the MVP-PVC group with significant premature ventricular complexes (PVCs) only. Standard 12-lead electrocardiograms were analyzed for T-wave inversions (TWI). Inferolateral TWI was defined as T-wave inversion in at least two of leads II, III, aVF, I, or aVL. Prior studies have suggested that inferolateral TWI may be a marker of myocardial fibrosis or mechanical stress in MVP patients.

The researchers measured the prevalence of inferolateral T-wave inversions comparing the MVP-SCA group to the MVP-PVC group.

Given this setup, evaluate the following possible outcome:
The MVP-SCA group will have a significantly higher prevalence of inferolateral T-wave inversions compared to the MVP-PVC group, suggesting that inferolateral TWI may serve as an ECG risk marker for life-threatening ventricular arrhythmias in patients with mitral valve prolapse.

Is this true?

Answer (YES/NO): NO